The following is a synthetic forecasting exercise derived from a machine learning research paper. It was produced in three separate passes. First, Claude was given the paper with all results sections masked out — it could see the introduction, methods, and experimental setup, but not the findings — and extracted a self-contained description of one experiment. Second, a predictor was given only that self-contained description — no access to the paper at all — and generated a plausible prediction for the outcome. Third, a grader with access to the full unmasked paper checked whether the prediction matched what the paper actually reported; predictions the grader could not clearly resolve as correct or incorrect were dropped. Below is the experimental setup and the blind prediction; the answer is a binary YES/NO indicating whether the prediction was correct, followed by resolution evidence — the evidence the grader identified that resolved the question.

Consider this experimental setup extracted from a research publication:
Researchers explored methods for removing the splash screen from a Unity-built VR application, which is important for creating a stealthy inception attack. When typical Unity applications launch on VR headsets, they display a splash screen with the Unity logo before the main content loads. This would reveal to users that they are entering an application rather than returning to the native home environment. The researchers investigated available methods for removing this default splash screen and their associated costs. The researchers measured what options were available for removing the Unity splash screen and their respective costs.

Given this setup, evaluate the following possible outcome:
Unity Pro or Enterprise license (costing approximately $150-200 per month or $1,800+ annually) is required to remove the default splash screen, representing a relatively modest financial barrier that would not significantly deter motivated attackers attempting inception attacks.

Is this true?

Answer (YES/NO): NO